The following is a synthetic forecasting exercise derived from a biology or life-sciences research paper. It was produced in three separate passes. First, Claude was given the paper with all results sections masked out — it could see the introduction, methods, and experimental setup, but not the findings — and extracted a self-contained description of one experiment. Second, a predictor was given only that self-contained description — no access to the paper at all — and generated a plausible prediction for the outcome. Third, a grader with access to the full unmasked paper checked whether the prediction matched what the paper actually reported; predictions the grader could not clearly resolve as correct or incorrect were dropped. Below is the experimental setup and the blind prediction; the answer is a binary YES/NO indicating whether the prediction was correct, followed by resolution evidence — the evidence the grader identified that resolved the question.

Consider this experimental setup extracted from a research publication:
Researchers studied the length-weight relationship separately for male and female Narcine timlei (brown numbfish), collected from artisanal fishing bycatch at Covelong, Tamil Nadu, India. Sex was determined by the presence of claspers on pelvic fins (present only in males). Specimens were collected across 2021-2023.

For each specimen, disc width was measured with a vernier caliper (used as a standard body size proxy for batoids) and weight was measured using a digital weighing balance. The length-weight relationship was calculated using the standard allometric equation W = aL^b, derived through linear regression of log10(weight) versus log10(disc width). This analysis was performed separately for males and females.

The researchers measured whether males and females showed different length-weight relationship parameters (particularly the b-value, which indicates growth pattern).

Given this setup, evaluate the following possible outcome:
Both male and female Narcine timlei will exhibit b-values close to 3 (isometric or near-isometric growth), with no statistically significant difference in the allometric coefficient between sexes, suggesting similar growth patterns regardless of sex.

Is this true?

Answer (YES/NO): NO